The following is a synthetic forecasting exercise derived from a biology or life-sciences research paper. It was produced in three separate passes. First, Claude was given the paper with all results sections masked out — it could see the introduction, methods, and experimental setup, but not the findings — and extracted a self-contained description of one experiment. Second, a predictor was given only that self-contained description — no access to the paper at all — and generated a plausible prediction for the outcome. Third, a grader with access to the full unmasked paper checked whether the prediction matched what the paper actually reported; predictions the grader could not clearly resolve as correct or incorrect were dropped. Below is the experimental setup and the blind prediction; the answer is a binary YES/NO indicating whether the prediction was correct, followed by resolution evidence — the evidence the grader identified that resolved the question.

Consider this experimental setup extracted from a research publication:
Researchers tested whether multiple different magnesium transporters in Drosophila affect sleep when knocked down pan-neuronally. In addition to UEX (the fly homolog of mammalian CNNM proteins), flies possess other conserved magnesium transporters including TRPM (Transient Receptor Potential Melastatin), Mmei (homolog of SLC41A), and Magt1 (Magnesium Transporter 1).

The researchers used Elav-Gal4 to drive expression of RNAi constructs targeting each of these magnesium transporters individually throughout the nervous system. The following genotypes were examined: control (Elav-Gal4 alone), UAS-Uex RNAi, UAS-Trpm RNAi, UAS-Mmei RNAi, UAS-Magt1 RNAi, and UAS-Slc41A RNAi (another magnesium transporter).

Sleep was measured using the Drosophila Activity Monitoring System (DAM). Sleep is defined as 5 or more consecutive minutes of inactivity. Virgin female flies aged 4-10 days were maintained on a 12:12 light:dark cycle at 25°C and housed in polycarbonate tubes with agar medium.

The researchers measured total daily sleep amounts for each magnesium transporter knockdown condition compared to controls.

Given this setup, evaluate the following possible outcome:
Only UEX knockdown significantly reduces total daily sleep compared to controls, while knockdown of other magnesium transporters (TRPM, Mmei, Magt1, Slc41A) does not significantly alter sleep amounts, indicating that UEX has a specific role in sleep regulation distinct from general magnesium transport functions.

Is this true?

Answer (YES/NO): NO